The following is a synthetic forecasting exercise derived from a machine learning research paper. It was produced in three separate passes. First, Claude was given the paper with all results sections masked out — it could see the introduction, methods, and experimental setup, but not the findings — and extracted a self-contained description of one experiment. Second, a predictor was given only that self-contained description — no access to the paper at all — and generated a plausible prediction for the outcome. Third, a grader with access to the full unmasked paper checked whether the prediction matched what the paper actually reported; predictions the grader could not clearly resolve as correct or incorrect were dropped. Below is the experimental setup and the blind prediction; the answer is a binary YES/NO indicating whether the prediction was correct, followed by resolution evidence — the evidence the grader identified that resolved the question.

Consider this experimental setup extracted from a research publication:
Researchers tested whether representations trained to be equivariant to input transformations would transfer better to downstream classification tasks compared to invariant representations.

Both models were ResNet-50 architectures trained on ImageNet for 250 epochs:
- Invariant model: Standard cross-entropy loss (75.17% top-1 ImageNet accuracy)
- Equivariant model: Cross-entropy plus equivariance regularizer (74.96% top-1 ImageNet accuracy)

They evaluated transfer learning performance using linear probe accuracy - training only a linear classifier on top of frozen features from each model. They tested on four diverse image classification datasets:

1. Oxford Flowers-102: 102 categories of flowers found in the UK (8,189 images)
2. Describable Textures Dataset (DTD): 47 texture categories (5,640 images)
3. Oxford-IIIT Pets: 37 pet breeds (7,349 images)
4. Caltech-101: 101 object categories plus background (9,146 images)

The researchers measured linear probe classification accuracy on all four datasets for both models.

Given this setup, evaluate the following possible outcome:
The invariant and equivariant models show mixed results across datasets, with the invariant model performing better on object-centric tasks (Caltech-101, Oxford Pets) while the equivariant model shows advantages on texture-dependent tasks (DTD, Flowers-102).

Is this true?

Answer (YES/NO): NO